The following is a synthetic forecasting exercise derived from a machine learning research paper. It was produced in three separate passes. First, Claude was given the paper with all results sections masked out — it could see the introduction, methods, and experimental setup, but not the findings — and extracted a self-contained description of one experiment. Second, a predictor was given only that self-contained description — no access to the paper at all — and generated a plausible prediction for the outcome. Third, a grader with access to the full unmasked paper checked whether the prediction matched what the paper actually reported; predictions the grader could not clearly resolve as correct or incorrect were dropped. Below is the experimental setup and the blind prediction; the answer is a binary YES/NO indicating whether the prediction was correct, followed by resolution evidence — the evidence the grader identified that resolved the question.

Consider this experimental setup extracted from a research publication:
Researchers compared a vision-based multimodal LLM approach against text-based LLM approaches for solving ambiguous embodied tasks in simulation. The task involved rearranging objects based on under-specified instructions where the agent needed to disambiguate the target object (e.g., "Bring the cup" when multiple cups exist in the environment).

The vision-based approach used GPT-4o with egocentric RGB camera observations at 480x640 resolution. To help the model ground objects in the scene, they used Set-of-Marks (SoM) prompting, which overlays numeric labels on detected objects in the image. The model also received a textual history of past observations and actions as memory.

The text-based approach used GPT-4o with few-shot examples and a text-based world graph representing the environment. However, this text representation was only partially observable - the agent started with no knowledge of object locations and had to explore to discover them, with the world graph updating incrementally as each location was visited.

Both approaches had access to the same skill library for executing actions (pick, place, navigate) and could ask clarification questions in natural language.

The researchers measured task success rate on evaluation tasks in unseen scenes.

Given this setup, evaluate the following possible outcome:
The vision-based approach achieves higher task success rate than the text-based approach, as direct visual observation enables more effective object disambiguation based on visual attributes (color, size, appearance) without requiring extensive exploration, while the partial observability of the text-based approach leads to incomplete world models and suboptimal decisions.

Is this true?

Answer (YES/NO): NO